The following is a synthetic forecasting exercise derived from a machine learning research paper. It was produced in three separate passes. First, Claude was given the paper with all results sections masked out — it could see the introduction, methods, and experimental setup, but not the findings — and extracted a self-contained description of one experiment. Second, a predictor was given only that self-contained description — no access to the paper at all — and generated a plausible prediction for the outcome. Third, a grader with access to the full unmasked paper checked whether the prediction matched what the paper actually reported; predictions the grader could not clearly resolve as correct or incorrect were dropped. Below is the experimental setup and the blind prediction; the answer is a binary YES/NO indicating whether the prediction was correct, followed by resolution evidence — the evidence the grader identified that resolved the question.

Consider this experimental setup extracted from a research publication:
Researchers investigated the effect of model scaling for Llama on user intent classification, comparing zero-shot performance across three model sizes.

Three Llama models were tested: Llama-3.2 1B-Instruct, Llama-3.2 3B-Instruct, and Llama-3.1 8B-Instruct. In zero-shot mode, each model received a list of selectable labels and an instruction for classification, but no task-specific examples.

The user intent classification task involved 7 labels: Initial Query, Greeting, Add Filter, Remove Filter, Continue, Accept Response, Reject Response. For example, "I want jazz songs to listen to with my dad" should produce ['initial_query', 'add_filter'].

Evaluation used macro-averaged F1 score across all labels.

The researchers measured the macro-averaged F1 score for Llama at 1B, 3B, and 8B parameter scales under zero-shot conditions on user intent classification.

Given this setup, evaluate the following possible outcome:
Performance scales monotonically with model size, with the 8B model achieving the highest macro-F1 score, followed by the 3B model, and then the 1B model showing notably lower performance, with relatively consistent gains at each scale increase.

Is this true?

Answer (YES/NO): NO